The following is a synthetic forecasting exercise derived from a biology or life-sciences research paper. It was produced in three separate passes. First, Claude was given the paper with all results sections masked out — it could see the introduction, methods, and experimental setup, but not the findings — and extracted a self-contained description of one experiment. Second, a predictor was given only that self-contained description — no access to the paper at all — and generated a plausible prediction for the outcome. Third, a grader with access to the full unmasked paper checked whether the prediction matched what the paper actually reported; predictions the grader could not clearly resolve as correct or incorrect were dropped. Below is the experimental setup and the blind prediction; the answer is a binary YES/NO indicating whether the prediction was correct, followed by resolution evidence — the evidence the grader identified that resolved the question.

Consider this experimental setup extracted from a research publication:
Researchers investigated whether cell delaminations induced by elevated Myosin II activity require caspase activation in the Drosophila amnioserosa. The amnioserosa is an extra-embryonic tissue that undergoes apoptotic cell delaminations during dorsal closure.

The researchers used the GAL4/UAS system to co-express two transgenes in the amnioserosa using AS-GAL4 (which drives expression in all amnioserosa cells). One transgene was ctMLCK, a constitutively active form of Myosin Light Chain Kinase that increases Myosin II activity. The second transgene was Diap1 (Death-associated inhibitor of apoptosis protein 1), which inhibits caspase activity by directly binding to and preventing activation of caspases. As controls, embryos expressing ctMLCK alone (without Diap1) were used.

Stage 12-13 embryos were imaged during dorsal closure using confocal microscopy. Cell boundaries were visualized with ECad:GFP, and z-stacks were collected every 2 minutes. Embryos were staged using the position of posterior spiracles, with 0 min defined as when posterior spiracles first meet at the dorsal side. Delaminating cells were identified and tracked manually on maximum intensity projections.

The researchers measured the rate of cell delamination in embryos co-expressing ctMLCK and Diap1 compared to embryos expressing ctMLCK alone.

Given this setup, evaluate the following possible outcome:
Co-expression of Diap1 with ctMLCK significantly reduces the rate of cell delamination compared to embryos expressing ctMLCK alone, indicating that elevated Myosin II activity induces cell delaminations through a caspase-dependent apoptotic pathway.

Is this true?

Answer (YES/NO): YES